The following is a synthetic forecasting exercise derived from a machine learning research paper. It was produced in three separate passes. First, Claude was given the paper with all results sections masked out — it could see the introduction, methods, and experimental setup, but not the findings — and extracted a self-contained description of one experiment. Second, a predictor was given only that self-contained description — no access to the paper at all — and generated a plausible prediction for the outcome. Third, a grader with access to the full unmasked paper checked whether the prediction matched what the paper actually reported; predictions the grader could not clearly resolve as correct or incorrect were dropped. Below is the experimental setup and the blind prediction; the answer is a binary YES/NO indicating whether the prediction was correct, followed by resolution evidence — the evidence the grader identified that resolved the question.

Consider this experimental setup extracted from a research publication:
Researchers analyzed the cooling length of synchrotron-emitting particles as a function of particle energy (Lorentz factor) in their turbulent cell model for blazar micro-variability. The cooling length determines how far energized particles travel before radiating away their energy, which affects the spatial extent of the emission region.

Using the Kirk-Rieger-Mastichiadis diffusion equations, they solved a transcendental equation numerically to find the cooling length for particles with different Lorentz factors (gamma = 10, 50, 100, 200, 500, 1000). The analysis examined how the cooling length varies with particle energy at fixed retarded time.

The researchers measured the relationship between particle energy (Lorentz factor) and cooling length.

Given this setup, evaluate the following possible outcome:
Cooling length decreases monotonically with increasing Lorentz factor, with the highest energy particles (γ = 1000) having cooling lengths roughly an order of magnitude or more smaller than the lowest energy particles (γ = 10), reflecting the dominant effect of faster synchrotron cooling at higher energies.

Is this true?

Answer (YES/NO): NO